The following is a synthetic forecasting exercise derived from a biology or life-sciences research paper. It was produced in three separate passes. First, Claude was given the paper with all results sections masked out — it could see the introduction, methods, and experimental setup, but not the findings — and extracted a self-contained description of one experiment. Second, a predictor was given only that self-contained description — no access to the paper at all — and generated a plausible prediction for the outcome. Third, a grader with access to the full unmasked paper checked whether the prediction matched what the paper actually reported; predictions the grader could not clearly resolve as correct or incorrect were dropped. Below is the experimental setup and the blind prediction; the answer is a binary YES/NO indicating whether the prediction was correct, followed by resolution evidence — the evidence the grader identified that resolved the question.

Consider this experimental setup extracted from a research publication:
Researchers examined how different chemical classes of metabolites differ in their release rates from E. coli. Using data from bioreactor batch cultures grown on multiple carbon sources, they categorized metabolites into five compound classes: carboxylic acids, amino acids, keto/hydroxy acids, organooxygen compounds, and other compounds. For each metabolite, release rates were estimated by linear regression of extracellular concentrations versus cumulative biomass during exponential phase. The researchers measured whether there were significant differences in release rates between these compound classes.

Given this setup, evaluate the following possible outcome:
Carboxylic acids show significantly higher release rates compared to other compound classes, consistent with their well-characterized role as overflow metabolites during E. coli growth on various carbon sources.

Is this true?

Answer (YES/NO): NO